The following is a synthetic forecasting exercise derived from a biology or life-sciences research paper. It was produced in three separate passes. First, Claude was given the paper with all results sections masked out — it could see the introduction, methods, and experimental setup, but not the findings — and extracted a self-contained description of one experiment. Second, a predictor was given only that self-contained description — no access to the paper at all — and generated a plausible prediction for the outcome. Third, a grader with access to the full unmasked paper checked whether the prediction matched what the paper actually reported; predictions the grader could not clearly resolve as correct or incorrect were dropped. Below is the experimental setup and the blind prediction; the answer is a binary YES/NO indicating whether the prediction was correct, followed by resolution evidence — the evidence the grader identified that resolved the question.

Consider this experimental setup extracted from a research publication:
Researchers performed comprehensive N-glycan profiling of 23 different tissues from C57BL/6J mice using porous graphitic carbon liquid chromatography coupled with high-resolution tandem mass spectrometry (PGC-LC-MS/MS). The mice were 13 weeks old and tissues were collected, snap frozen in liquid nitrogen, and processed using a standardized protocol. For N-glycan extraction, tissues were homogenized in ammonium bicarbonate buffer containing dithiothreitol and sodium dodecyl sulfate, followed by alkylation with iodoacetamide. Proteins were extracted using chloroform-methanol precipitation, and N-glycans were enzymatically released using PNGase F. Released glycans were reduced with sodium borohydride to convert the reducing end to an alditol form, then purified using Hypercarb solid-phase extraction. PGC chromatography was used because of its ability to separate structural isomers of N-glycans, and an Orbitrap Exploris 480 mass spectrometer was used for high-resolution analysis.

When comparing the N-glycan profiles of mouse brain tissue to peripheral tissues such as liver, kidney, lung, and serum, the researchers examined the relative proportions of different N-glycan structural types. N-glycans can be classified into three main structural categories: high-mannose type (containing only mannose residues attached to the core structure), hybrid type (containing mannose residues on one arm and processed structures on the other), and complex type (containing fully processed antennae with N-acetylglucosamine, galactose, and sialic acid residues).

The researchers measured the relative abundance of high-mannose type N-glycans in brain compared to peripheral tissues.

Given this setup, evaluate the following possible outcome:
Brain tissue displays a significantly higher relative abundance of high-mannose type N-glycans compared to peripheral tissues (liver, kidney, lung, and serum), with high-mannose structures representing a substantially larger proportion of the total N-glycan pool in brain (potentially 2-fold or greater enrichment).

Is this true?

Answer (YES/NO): YES